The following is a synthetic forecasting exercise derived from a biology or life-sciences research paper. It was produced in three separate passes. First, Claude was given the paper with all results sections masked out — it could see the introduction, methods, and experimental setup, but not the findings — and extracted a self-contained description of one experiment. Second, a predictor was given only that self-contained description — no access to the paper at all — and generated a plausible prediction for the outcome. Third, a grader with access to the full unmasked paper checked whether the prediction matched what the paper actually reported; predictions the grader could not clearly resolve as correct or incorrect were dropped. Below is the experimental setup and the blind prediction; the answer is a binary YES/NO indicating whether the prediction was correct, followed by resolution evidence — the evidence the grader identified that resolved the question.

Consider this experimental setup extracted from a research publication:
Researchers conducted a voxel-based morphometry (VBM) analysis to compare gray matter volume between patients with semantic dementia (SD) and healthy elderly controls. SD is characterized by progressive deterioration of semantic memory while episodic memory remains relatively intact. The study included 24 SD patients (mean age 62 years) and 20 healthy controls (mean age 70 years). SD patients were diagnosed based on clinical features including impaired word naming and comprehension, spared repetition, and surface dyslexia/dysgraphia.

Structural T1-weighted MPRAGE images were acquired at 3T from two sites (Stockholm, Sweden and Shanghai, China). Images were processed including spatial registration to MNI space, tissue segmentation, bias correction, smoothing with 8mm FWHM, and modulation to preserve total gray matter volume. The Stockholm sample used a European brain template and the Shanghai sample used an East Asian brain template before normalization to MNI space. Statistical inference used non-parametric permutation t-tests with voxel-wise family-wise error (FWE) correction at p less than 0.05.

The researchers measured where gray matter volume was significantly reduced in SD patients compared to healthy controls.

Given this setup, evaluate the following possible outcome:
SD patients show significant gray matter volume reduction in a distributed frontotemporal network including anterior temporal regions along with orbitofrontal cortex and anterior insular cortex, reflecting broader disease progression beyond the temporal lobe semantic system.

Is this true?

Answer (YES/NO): NO